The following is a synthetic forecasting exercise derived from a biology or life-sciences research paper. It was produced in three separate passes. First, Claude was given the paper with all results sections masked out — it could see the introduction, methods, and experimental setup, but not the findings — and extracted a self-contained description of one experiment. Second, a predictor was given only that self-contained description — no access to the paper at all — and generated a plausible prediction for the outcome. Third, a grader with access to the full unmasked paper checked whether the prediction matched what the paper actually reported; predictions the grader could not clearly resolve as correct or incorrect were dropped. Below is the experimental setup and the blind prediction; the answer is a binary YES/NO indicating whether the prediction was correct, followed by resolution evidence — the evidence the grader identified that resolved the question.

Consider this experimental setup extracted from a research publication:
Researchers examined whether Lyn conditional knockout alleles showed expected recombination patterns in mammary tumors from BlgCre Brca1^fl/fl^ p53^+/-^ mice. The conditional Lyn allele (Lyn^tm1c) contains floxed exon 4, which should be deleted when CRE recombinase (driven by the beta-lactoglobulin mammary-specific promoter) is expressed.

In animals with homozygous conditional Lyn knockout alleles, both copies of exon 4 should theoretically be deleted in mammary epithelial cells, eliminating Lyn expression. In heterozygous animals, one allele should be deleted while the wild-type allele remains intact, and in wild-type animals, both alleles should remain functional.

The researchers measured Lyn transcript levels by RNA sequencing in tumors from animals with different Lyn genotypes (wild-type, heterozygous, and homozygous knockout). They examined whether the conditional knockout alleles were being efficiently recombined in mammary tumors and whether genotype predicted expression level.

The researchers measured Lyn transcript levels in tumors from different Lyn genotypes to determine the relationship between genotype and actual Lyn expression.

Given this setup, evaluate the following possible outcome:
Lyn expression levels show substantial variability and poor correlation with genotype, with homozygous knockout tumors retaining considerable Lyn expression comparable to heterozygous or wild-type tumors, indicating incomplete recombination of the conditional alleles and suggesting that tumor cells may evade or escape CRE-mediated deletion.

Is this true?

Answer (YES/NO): YES